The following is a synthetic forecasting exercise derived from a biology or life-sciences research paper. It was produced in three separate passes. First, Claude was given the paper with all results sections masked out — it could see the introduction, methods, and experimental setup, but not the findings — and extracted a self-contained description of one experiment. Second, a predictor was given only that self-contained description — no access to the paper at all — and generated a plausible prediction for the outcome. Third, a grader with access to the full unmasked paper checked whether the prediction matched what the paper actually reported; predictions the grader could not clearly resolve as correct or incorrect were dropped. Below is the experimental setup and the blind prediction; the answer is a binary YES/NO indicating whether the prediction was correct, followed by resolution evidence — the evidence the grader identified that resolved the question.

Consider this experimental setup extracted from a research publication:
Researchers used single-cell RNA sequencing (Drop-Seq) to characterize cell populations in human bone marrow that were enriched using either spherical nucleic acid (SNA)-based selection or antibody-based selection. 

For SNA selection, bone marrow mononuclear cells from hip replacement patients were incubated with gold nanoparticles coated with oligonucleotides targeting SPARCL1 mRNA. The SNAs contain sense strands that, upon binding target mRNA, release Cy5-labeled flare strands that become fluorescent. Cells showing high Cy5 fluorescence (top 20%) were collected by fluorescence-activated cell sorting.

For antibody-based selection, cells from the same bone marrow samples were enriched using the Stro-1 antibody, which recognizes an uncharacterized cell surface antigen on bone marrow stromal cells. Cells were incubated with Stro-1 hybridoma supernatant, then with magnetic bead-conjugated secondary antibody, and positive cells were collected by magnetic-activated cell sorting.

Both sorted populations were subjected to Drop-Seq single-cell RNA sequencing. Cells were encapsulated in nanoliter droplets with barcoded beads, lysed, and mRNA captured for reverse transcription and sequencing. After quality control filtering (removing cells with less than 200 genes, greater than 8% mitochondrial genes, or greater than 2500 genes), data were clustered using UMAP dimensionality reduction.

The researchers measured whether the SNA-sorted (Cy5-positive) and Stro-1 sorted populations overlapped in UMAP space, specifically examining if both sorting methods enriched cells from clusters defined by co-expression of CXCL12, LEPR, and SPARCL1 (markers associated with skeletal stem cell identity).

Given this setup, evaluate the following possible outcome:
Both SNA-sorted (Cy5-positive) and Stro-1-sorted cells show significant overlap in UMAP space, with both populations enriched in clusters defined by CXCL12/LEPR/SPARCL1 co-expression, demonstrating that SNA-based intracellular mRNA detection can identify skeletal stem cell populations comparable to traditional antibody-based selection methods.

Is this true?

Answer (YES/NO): NO